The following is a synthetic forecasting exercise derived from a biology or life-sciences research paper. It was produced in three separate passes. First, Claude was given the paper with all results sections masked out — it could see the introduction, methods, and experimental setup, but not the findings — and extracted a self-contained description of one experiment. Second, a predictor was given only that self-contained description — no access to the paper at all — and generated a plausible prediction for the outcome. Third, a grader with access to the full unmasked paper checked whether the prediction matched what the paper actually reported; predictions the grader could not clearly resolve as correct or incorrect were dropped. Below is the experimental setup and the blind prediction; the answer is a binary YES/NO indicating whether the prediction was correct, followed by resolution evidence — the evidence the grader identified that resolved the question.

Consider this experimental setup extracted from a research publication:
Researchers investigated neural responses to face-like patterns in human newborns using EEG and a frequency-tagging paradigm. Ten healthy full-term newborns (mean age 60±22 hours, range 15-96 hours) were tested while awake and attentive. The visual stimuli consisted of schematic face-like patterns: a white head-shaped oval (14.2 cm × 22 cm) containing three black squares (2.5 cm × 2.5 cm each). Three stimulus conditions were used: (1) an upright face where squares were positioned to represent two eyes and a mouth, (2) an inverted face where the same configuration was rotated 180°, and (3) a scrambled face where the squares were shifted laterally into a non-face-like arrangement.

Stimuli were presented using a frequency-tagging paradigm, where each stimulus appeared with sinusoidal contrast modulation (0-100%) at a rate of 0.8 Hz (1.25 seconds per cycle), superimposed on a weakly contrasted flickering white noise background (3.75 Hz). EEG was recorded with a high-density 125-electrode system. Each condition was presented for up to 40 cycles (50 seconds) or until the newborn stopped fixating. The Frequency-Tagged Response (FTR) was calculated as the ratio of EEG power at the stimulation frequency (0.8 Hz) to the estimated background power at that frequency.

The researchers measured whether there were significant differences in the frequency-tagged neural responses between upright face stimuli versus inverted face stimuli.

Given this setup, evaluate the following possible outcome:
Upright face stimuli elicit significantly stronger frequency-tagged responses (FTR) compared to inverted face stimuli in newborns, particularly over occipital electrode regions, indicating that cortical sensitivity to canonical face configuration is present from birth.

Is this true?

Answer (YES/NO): YES